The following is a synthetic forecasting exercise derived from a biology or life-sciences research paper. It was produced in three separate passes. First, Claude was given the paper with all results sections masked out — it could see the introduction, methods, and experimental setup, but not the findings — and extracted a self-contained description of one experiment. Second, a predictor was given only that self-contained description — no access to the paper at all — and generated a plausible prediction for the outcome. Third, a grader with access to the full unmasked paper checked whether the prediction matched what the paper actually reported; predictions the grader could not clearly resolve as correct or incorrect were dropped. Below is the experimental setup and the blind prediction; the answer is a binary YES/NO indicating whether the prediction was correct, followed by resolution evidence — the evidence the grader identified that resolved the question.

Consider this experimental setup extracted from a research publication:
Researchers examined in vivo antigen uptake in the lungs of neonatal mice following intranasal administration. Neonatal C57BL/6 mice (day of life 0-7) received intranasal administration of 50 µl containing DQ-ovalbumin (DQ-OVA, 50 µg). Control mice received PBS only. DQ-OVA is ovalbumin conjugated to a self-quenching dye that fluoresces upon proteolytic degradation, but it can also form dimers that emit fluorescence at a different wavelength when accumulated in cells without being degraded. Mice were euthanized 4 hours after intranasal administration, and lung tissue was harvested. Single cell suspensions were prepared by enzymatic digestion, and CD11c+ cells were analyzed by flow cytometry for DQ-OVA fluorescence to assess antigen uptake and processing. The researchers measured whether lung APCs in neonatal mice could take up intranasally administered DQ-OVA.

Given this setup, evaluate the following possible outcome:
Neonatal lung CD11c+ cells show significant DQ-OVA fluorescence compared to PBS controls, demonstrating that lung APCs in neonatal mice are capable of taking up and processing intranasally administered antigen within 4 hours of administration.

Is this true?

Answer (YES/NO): YES